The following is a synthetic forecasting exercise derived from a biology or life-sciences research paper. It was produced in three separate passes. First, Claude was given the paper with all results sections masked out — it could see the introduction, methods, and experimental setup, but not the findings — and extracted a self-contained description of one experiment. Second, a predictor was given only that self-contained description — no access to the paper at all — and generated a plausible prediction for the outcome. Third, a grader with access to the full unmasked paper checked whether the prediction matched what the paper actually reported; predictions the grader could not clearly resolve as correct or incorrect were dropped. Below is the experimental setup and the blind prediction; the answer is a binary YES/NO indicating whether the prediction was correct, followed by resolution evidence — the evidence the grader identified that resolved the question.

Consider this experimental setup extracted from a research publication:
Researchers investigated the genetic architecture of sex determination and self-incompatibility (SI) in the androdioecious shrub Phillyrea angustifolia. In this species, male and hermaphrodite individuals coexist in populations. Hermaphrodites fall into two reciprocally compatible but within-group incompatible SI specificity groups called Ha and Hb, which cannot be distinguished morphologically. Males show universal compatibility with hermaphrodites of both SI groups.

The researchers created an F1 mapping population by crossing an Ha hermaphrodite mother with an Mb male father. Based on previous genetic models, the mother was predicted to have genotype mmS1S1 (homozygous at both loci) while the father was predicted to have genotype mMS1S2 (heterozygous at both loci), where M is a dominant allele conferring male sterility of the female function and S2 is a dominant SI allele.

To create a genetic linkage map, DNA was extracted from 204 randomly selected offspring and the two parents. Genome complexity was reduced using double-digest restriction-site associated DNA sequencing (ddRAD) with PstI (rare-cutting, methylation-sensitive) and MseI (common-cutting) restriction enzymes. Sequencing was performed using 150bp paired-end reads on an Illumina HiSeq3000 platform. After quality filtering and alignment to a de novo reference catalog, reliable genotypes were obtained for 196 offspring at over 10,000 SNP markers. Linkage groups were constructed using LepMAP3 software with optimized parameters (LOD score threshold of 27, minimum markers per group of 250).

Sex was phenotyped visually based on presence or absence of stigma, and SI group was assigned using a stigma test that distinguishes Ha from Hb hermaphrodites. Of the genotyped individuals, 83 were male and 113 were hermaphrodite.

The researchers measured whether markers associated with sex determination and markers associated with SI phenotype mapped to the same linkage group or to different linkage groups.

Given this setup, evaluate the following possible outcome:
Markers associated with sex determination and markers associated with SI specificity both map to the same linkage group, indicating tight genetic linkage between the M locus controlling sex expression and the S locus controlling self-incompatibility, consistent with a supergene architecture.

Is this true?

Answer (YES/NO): NO